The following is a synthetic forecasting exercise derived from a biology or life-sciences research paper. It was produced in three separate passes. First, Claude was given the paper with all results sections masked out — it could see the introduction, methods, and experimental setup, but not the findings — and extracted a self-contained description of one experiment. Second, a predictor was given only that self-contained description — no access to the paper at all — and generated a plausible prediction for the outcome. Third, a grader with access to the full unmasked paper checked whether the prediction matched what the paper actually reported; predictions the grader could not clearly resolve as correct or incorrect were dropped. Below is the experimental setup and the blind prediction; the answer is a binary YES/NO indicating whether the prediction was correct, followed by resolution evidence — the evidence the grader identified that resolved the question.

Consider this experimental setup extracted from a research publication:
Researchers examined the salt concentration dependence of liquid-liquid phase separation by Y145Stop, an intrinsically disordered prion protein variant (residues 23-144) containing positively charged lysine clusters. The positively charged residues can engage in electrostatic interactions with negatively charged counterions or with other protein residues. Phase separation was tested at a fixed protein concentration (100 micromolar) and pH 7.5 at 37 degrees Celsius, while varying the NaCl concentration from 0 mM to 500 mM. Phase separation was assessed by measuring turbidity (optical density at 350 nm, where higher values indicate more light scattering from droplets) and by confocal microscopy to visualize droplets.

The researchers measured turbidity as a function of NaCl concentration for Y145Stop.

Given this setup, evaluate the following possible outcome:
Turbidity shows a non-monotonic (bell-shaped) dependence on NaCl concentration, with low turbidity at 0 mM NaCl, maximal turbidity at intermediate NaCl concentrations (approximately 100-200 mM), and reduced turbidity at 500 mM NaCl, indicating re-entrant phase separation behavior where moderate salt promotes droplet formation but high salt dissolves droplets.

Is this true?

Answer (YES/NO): NO